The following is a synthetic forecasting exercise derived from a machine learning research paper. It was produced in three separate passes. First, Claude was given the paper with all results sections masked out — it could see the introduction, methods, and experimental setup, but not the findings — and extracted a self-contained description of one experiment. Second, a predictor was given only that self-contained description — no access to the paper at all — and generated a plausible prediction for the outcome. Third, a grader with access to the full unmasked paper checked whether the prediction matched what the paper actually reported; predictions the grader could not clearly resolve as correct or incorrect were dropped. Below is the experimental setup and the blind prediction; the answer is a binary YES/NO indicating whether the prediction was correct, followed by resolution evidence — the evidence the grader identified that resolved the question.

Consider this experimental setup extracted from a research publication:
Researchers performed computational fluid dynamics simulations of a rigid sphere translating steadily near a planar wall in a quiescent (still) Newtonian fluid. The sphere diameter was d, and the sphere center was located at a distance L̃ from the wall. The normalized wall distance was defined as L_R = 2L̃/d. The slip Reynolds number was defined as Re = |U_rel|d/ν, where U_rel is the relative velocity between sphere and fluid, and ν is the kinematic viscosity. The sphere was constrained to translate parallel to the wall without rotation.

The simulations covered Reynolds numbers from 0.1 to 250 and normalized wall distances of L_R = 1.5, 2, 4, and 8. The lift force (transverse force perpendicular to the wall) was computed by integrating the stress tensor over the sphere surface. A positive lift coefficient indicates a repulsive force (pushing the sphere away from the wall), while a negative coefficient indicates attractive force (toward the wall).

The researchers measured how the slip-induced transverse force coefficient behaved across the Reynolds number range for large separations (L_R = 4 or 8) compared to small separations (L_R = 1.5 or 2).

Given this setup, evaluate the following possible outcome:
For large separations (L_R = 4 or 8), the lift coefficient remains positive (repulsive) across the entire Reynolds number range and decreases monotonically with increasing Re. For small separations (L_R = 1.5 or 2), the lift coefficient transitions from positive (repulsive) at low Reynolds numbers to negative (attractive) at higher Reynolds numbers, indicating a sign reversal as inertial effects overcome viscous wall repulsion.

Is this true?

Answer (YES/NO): NO